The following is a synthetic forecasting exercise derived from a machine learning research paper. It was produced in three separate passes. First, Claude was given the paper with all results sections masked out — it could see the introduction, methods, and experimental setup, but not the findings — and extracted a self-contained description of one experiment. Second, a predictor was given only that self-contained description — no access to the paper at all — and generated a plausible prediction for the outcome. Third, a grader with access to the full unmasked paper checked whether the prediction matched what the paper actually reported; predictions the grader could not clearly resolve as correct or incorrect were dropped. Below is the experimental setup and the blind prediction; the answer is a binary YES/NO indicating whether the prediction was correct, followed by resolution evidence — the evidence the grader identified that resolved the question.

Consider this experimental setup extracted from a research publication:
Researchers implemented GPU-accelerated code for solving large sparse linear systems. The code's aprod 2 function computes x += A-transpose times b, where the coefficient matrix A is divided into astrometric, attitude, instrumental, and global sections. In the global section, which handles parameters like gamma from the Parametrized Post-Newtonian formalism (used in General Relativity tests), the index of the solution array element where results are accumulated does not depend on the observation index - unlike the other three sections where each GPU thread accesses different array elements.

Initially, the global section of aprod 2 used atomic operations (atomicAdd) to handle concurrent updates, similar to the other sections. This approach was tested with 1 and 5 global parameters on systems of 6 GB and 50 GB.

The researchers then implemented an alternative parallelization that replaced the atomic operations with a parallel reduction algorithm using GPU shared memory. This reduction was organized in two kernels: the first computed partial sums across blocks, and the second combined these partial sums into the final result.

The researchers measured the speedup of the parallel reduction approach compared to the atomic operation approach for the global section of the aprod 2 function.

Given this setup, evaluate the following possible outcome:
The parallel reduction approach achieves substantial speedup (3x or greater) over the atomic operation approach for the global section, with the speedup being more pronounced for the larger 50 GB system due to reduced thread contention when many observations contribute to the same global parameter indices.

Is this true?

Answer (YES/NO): NO